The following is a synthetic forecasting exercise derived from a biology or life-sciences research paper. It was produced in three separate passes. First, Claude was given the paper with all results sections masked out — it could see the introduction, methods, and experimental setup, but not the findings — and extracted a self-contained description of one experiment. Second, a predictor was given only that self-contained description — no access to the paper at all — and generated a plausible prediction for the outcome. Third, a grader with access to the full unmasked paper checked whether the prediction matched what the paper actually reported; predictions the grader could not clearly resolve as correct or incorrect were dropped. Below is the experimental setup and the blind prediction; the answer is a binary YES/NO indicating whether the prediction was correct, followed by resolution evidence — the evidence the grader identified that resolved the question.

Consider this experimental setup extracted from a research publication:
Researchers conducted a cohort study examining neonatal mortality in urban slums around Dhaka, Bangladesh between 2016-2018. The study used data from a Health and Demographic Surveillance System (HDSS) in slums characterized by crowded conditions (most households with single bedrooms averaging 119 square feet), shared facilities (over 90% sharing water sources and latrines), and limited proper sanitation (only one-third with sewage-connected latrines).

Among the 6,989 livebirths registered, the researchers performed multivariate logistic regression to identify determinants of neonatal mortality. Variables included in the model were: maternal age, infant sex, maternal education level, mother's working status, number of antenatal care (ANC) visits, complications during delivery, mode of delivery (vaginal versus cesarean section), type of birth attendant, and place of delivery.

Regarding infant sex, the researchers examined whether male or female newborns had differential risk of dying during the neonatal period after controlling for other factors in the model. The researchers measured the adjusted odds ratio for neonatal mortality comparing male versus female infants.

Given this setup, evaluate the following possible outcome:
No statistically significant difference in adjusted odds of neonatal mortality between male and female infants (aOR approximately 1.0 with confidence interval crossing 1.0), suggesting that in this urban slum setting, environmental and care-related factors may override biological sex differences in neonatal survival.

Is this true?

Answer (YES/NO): NO